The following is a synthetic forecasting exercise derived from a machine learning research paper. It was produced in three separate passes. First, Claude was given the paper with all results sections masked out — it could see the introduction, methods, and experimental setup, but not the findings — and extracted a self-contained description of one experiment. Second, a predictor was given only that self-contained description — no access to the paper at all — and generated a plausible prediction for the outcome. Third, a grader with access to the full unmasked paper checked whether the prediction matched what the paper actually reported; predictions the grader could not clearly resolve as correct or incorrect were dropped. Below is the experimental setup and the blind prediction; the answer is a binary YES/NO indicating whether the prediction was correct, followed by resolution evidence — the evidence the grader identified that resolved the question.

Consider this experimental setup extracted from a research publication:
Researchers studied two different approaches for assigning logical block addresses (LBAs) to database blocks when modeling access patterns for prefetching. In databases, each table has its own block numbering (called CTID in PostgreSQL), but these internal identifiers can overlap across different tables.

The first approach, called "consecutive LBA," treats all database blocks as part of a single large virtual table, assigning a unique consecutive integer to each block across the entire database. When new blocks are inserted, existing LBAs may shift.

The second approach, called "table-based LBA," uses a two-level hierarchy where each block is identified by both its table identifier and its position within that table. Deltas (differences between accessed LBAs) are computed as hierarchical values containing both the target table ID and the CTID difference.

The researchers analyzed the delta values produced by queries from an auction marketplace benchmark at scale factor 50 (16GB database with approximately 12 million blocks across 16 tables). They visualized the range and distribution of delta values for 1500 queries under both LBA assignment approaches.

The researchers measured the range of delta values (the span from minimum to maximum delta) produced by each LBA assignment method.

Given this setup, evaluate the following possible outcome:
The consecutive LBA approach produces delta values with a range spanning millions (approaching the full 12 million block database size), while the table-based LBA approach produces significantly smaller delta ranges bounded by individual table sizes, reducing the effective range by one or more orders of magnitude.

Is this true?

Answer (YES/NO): NO